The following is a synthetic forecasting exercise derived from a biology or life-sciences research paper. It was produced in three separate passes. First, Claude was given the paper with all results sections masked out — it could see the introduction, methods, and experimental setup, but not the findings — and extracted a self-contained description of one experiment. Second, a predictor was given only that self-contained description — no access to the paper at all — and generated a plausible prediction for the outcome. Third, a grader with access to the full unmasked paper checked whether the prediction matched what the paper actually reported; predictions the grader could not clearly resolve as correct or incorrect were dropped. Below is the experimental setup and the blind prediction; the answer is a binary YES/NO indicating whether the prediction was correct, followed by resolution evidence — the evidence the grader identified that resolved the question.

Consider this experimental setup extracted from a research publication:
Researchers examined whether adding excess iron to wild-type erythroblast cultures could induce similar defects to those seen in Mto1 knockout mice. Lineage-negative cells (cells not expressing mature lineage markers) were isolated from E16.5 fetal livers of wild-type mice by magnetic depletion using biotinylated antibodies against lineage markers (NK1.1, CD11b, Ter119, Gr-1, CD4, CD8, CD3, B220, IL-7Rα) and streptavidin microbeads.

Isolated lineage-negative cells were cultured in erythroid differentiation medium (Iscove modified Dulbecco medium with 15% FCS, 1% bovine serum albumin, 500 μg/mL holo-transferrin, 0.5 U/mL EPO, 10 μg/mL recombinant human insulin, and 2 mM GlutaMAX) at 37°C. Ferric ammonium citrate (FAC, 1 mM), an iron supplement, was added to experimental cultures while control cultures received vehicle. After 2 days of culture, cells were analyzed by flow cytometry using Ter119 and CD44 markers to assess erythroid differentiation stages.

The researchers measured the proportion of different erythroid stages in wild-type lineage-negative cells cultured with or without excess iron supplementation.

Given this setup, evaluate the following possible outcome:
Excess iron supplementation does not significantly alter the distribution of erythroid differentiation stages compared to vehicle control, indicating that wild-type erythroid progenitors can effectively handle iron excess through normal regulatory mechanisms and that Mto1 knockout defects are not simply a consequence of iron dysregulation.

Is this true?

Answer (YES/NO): NO